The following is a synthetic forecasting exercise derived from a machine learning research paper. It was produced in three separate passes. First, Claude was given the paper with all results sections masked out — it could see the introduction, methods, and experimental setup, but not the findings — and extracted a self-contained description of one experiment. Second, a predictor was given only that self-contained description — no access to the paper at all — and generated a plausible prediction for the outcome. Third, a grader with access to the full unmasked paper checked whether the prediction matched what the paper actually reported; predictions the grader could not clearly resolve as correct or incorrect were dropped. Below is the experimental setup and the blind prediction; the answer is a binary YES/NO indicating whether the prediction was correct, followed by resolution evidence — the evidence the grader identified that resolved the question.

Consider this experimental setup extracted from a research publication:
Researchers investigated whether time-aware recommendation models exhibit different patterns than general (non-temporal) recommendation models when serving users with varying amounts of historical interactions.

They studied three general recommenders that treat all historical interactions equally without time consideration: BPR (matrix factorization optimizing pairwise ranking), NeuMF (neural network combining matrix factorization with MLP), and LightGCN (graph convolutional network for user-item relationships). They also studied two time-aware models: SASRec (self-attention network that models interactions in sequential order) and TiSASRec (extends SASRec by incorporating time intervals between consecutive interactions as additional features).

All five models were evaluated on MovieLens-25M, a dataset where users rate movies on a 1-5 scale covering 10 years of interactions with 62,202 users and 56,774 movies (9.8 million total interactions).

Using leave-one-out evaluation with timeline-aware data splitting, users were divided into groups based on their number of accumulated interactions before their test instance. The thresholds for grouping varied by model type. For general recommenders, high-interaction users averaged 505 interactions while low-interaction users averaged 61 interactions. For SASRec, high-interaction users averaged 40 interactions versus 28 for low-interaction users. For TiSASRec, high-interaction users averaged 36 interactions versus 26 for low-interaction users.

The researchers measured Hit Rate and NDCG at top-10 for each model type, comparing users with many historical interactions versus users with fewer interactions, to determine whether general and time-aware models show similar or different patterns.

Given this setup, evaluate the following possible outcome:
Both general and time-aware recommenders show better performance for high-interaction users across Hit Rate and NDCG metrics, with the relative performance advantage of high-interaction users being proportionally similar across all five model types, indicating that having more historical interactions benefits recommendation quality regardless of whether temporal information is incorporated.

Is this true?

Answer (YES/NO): NO